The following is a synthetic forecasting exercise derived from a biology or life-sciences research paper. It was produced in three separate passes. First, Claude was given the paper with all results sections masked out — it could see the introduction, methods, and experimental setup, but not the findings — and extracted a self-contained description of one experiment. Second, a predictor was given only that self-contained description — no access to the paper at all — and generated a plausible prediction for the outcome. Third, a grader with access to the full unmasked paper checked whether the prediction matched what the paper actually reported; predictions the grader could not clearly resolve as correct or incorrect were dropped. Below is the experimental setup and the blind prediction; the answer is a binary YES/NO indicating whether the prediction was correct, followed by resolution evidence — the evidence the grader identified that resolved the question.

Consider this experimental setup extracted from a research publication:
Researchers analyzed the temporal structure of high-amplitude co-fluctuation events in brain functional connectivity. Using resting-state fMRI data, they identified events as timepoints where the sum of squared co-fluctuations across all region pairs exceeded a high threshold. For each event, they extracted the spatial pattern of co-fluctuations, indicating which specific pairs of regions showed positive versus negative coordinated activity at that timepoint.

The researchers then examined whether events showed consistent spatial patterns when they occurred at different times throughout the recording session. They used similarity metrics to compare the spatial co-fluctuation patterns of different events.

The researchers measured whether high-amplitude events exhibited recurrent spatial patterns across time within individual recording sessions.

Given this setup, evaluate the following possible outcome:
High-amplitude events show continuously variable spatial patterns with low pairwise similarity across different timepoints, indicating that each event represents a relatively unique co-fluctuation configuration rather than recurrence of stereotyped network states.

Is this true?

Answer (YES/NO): NO